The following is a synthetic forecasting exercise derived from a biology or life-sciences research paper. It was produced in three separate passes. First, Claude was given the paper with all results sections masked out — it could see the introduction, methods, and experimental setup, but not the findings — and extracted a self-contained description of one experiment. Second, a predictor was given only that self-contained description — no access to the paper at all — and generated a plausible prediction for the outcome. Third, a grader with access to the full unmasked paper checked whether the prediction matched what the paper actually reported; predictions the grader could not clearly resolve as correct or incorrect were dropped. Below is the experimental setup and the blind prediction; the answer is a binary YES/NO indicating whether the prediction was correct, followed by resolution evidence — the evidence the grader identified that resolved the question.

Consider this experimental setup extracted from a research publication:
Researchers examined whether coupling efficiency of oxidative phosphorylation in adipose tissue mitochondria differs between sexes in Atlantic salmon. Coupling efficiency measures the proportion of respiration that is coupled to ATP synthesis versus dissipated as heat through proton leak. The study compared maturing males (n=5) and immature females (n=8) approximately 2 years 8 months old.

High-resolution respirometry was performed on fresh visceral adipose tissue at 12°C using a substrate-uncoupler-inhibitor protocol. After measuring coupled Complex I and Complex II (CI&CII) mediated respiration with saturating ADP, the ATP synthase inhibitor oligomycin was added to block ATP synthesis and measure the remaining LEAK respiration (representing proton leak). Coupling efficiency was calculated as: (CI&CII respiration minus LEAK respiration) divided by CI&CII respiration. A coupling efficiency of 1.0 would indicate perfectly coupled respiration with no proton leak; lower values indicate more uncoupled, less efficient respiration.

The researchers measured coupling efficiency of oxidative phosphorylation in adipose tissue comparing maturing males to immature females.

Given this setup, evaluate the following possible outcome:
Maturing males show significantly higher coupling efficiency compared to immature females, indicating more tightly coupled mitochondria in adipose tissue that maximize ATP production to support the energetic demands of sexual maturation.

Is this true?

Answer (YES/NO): NO